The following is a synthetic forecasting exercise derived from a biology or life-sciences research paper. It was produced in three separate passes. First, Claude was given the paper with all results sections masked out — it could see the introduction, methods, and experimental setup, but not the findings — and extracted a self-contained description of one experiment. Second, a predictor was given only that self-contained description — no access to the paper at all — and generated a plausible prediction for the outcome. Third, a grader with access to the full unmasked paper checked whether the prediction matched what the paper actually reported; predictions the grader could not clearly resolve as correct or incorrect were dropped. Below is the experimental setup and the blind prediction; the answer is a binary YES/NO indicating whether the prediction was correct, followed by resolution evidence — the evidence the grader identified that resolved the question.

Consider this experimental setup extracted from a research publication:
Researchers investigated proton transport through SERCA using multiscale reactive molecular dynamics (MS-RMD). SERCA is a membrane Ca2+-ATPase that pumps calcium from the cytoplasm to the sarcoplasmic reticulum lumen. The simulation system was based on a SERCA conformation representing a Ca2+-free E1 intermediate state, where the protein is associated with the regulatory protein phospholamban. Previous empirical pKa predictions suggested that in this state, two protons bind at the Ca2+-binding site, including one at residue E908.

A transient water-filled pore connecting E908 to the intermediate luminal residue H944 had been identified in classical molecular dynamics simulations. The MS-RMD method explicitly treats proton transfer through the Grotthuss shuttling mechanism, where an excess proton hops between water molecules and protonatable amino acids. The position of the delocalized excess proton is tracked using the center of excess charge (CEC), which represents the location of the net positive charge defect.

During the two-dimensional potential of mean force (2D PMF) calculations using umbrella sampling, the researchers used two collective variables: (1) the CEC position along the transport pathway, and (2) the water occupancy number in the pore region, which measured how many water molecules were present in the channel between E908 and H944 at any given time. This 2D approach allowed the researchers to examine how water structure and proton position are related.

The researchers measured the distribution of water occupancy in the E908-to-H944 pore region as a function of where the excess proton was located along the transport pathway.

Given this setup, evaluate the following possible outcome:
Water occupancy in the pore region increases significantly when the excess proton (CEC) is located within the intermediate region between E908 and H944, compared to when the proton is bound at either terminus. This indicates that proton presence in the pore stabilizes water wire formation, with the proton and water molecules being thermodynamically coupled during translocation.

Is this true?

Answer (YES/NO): YES